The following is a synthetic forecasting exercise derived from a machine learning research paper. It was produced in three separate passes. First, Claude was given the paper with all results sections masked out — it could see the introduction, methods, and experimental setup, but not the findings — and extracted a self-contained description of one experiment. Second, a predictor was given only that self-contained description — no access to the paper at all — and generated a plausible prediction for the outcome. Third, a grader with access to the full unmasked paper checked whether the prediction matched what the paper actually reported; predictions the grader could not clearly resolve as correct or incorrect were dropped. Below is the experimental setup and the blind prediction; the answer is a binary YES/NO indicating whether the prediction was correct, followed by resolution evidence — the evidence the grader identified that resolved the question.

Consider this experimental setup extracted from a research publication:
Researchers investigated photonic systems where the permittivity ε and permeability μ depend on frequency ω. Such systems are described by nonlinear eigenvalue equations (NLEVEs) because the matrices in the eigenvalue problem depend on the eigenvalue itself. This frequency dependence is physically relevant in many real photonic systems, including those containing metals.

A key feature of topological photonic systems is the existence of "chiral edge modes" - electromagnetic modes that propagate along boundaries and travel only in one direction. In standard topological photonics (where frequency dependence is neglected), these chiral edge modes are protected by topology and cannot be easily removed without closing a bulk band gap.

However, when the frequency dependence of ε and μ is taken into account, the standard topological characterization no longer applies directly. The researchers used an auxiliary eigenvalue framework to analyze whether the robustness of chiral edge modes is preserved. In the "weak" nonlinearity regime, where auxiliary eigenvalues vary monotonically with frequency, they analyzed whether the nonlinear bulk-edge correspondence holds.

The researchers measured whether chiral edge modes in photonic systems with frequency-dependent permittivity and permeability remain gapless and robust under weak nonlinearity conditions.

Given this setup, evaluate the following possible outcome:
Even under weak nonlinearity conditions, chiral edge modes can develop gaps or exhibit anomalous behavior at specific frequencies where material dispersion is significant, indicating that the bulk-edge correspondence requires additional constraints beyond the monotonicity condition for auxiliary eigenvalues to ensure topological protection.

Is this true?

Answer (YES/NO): NO